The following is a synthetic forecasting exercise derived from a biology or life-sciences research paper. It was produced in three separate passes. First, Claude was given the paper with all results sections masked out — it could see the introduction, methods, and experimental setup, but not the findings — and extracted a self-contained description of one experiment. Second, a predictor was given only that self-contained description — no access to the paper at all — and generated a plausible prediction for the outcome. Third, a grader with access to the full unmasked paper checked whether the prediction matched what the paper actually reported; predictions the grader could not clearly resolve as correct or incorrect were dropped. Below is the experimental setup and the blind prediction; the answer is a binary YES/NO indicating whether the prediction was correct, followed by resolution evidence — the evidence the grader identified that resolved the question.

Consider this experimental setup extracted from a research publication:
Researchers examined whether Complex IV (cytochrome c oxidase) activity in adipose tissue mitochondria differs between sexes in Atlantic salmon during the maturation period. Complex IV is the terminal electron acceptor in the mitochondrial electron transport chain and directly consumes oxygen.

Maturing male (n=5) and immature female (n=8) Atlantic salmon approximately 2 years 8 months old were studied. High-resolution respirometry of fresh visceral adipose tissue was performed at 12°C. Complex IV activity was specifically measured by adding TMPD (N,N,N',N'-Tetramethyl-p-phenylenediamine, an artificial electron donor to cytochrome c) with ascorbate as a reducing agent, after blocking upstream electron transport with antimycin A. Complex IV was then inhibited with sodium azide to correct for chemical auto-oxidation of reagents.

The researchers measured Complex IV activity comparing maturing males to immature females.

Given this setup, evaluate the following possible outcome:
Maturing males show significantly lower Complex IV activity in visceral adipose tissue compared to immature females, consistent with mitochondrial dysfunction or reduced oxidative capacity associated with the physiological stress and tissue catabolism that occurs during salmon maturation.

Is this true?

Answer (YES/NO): NO